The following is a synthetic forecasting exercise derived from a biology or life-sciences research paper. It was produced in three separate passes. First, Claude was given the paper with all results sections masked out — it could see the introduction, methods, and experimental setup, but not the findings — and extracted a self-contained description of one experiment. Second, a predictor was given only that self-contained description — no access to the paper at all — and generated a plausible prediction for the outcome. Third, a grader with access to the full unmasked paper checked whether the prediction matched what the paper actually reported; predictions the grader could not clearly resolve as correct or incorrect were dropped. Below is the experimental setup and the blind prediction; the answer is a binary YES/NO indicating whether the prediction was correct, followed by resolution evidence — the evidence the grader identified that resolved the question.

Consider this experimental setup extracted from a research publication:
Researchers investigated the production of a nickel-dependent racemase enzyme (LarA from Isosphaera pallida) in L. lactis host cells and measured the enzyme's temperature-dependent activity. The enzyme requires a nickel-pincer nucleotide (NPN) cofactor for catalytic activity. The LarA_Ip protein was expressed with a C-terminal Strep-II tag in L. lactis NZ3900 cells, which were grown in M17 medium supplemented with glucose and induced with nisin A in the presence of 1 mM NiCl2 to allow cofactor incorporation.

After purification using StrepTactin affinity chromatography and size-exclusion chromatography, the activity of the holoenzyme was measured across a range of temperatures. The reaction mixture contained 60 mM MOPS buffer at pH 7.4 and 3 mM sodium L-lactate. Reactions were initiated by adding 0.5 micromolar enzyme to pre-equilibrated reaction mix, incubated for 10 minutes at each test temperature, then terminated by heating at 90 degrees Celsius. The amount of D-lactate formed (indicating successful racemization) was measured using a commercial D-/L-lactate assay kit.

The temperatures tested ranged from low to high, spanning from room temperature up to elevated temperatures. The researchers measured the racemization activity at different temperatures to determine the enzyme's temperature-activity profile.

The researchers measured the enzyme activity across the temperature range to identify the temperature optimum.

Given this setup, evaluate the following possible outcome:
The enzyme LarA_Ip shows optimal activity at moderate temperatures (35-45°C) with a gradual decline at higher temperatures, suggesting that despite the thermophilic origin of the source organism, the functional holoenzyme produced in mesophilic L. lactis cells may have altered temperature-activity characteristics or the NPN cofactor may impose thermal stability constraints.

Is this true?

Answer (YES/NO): NO